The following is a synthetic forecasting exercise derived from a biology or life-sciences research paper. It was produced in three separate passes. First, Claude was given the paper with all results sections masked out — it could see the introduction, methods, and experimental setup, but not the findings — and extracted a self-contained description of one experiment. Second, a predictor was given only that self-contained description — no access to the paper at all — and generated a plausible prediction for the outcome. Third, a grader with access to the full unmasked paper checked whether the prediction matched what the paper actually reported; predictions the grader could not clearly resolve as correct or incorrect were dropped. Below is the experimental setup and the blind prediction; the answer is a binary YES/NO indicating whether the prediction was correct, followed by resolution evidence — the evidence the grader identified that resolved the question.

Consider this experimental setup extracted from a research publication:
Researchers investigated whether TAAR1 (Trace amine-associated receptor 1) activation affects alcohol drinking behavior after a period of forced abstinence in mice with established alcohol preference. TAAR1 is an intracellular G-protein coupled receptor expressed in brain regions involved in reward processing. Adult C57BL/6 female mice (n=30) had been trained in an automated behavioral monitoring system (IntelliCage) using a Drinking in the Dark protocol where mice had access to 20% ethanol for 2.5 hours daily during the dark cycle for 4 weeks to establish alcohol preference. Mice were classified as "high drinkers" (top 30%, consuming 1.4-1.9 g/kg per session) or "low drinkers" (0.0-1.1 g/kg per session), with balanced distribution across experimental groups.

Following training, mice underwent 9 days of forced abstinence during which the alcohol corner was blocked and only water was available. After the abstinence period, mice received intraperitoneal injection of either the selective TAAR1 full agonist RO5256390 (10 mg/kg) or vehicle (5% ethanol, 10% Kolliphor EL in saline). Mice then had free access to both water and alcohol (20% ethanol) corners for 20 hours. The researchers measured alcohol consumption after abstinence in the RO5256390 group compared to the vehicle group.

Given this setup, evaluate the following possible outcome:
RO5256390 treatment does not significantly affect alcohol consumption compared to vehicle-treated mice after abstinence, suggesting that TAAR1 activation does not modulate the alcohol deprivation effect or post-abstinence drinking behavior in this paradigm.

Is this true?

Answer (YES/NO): NO